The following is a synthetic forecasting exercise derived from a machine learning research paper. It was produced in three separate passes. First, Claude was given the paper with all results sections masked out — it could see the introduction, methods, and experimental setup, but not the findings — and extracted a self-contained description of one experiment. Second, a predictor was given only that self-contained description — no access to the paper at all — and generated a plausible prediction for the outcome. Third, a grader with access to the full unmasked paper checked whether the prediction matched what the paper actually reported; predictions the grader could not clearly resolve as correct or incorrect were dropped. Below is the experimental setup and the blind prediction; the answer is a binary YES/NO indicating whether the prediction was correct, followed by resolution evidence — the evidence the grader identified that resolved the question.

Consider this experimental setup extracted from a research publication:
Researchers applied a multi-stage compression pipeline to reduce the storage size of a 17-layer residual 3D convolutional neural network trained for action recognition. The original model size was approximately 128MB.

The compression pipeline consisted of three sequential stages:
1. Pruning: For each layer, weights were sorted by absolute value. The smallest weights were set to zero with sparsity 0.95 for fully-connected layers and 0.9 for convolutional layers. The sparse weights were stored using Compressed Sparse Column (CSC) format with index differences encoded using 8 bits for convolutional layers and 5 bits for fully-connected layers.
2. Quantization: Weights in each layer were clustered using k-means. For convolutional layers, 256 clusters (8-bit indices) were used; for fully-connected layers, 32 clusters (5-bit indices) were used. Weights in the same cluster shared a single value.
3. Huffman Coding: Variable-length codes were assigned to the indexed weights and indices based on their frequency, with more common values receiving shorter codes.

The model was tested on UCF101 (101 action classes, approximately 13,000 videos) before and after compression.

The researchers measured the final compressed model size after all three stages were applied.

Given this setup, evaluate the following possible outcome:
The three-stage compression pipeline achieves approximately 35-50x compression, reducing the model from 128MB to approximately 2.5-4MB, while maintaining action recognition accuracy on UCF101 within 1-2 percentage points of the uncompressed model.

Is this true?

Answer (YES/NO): NO